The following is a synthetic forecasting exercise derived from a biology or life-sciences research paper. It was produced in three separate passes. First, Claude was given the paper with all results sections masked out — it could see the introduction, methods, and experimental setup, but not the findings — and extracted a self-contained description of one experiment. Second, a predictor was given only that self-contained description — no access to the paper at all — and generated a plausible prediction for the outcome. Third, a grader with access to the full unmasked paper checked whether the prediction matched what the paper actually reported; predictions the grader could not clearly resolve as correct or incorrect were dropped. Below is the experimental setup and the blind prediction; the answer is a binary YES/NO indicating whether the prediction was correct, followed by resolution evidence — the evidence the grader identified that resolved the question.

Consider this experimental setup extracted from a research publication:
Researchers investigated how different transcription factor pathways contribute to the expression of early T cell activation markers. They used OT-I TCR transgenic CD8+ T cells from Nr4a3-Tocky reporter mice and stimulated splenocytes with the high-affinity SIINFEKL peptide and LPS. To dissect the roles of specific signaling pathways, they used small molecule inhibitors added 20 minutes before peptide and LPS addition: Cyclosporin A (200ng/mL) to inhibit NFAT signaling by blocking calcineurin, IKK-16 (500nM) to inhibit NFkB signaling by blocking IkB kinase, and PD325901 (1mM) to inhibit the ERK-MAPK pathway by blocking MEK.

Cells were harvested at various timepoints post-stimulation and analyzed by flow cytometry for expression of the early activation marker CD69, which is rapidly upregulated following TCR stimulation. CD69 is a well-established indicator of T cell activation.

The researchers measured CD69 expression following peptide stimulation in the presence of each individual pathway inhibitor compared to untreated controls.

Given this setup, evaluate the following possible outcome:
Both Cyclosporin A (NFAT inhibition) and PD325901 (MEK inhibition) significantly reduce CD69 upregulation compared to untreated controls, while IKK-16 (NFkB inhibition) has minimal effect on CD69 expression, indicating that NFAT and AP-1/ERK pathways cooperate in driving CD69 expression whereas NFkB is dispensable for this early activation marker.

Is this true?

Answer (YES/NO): NO